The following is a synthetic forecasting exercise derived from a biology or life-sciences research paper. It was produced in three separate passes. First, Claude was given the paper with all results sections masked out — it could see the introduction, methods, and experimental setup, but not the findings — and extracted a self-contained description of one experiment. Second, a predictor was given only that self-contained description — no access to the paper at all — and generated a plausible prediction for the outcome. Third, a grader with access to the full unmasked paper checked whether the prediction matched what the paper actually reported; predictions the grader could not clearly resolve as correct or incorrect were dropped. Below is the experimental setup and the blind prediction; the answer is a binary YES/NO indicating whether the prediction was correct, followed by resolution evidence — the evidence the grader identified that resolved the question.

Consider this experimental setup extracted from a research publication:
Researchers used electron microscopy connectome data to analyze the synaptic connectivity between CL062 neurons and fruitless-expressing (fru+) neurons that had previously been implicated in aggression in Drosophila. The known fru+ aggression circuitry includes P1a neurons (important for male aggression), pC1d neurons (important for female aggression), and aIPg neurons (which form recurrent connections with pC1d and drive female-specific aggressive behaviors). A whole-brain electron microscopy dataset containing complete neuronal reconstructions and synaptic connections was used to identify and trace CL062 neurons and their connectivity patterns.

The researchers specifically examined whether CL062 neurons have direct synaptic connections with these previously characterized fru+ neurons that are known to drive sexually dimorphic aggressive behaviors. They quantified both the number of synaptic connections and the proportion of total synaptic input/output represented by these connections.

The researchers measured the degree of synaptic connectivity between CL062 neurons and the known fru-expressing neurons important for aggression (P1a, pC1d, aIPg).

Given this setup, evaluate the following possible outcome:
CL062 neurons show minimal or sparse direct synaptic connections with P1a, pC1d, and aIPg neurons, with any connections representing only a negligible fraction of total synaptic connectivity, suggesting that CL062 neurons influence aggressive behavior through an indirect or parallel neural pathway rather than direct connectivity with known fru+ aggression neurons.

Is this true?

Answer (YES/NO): YES